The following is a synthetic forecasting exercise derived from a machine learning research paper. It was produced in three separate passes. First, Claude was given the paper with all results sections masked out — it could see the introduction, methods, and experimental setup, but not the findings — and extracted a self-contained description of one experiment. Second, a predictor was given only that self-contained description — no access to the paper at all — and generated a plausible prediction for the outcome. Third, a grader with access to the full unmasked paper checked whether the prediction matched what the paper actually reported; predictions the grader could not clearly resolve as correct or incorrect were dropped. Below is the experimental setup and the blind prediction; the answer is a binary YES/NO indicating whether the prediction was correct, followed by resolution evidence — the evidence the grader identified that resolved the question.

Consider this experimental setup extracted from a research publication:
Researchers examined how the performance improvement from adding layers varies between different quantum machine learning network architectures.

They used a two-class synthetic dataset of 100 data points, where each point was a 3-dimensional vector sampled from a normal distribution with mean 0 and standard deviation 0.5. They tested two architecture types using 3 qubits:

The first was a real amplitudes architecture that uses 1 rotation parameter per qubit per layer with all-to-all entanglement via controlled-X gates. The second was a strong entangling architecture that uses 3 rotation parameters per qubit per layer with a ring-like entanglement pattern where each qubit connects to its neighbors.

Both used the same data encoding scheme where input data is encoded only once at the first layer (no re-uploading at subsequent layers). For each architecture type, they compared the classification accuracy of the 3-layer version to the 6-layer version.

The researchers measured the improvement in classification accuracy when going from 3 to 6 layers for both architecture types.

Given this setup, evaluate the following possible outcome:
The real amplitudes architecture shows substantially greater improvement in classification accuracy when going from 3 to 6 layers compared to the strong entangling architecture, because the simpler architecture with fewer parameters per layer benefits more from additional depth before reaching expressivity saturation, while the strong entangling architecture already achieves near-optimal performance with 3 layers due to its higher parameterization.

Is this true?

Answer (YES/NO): YES